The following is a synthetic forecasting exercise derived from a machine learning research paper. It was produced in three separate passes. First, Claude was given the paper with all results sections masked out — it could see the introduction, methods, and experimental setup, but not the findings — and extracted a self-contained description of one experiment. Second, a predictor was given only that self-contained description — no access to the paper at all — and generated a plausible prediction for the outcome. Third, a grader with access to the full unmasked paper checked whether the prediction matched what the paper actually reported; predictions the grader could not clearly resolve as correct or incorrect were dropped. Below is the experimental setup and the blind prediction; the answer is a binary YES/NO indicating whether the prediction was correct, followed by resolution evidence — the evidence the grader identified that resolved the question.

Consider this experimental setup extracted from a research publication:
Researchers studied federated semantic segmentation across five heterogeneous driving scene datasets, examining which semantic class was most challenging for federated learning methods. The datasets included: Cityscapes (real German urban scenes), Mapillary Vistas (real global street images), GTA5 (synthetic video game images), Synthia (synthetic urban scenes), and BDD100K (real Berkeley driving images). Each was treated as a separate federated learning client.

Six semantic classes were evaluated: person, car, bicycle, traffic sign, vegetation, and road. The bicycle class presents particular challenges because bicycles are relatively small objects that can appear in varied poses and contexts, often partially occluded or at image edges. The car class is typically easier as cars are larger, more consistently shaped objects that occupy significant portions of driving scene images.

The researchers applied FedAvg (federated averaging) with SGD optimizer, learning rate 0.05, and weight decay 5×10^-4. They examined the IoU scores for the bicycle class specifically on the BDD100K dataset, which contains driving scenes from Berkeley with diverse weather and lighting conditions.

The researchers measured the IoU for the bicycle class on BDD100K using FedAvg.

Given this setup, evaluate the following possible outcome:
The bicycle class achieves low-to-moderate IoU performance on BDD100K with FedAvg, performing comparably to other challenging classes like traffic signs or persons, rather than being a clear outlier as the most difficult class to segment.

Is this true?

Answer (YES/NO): NO